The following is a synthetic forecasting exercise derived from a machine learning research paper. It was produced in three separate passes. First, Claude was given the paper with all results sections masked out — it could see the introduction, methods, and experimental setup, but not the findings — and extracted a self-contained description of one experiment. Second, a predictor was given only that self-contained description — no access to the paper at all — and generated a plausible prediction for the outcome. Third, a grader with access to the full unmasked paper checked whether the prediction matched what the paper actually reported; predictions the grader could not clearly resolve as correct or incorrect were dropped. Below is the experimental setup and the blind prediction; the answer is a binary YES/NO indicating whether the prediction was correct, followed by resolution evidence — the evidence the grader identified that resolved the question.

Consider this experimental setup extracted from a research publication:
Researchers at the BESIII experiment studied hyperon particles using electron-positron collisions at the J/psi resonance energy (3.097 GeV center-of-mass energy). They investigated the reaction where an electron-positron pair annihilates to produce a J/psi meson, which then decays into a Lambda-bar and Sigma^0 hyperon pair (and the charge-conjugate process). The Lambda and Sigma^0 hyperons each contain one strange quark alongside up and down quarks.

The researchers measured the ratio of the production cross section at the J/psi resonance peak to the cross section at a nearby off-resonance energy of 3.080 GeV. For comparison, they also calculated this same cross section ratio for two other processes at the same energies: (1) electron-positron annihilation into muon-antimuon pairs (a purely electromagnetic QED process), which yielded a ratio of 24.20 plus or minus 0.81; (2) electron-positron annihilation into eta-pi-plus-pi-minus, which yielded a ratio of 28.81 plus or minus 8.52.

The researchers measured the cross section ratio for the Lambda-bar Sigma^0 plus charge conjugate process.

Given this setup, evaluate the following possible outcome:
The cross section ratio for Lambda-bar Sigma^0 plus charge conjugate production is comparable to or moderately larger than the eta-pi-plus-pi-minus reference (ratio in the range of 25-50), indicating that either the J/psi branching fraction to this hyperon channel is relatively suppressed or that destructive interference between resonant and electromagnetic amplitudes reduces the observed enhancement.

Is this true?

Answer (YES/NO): YES